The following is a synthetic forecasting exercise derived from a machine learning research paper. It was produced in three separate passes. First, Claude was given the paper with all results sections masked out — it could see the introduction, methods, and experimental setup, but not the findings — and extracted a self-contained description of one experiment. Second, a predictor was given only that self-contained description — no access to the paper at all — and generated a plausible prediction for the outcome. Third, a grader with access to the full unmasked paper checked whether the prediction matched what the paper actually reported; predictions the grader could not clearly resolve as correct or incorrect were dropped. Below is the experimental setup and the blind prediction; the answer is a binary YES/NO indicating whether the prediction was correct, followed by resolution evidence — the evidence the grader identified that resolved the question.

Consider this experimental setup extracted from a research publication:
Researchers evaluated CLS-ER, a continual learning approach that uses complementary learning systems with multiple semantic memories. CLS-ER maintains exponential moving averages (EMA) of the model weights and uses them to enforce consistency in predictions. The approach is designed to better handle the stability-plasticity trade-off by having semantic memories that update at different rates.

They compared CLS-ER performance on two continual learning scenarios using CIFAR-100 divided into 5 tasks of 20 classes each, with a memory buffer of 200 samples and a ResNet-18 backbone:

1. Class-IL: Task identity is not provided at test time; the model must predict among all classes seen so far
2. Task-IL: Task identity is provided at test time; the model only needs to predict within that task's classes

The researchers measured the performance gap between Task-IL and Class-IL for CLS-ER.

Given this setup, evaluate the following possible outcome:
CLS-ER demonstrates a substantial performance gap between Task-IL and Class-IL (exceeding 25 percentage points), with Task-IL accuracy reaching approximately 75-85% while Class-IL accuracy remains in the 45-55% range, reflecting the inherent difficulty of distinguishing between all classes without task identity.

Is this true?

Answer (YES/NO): NO